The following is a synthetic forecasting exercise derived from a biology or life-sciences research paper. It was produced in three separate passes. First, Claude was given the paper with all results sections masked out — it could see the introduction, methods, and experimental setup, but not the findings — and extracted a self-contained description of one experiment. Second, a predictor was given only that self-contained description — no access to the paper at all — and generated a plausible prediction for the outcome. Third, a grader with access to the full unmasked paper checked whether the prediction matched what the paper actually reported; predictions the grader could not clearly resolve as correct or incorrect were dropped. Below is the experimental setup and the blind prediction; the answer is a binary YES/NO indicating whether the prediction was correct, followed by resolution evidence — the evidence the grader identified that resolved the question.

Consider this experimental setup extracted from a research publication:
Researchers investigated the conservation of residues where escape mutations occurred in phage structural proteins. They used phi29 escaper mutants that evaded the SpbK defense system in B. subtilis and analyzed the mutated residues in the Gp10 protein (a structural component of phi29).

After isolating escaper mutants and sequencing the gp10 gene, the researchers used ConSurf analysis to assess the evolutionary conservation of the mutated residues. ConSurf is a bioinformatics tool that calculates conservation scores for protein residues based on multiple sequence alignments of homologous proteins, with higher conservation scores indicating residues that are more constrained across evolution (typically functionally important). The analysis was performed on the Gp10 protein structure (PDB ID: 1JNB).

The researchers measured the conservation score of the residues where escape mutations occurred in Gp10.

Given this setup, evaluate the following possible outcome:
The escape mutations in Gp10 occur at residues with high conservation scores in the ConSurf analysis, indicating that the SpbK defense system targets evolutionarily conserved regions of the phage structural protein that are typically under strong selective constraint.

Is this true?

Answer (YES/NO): NO